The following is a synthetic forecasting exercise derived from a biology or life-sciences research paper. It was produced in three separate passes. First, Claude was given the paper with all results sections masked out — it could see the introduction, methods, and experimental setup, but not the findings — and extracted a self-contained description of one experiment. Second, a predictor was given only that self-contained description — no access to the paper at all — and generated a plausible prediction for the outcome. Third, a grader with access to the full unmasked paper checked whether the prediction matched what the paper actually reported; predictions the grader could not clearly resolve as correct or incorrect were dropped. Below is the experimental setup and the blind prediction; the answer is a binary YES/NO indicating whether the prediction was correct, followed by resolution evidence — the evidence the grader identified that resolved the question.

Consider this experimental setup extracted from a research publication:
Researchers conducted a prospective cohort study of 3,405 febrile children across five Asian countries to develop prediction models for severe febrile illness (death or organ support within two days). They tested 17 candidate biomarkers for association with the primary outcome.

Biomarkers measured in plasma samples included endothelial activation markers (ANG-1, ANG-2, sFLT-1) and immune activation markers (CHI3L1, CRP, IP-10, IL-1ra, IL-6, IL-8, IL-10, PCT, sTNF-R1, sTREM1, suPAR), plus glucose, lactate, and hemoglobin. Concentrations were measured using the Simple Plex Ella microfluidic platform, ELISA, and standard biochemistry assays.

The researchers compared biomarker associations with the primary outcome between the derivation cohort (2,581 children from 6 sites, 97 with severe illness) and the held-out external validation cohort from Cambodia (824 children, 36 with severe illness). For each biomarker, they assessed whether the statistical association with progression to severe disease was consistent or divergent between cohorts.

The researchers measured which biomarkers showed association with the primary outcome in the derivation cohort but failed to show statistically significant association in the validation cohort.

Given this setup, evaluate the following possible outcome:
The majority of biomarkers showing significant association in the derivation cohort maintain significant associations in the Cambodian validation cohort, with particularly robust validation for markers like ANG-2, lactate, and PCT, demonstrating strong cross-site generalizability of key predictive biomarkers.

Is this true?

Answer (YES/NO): YES